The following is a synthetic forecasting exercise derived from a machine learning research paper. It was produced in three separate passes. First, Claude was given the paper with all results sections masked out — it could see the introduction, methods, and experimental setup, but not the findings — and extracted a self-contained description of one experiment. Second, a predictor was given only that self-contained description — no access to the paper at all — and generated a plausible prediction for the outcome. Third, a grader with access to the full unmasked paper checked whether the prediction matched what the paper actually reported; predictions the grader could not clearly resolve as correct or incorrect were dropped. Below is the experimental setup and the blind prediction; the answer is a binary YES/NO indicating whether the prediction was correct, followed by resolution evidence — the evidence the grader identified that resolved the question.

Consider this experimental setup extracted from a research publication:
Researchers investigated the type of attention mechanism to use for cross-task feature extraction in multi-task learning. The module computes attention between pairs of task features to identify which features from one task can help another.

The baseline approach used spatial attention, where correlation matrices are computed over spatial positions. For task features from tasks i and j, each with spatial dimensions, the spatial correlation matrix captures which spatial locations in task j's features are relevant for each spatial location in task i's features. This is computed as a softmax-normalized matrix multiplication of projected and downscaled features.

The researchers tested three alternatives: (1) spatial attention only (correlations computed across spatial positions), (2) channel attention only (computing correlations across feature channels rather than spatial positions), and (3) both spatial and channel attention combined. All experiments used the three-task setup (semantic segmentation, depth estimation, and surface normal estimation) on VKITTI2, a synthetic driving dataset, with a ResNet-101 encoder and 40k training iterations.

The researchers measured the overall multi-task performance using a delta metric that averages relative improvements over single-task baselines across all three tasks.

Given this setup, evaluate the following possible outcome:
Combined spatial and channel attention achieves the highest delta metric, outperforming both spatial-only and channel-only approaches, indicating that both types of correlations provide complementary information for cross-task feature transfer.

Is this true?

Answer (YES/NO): NO